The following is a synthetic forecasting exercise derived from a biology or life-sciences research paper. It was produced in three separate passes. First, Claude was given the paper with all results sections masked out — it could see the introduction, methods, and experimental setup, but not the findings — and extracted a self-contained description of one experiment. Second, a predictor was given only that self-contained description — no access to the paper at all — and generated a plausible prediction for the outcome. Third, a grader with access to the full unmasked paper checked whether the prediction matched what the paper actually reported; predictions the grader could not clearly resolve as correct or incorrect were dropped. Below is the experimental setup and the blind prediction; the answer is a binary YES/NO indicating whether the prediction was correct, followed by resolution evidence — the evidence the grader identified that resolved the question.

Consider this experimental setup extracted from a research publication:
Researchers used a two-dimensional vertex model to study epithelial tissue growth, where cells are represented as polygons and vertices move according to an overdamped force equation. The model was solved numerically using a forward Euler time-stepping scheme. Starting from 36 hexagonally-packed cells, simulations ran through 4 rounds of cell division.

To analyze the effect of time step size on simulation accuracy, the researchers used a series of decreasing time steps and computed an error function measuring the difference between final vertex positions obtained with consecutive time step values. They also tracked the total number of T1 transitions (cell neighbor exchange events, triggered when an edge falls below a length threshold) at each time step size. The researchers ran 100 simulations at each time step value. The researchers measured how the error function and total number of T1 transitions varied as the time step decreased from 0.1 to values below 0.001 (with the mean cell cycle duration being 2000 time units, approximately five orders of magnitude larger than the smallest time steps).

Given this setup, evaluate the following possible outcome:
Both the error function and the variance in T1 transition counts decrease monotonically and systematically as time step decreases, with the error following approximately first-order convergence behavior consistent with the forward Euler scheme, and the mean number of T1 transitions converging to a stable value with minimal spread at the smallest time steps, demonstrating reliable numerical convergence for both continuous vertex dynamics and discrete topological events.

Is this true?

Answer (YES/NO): NO